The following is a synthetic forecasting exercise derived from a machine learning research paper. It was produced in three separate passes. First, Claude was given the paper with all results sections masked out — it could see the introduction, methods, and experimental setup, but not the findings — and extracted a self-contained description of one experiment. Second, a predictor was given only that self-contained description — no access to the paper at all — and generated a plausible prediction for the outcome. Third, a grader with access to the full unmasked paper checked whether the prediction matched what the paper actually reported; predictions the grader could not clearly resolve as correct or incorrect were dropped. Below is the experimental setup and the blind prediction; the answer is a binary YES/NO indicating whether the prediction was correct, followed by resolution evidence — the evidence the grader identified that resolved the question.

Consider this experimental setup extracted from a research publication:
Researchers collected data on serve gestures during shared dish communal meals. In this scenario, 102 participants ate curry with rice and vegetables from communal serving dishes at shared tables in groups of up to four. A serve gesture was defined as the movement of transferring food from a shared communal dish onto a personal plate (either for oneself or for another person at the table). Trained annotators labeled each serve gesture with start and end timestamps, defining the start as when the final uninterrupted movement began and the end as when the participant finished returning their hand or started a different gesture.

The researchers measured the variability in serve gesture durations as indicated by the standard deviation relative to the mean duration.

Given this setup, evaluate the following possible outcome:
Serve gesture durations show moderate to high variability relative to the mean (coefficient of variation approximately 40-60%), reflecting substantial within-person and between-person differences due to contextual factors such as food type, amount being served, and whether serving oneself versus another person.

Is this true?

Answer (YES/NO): YES